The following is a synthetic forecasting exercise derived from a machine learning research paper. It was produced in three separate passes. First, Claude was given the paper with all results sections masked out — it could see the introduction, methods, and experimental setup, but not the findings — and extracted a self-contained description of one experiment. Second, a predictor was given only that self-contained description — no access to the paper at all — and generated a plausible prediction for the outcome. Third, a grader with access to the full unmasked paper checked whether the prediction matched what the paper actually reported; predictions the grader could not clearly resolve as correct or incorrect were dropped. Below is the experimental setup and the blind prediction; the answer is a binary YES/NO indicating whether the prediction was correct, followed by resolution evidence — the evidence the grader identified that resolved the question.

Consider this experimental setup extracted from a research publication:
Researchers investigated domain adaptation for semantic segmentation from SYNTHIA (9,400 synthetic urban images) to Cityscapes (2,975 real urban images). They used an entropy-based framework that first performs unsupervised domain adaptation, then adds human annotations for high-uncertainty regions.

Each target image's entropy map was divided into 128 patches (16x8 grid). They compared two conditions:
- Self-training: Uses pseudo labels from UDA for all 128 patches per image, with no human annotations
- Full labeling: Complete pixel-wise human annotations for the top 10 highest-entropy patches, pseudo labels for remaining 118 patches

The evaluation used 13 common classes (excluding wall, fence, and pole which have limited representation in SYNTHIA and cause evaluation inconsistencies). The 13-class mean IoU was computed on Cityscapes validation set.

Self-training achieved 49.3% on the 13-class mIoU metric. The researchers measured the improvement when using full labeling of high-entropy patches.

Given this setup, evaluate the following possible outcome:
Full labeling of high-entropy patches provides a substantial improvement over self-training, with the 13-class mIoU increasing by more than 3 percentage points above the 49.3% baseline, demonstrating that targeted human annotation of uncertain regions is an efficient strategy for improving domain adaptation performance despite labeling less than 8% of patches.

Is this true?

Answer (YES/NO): YES